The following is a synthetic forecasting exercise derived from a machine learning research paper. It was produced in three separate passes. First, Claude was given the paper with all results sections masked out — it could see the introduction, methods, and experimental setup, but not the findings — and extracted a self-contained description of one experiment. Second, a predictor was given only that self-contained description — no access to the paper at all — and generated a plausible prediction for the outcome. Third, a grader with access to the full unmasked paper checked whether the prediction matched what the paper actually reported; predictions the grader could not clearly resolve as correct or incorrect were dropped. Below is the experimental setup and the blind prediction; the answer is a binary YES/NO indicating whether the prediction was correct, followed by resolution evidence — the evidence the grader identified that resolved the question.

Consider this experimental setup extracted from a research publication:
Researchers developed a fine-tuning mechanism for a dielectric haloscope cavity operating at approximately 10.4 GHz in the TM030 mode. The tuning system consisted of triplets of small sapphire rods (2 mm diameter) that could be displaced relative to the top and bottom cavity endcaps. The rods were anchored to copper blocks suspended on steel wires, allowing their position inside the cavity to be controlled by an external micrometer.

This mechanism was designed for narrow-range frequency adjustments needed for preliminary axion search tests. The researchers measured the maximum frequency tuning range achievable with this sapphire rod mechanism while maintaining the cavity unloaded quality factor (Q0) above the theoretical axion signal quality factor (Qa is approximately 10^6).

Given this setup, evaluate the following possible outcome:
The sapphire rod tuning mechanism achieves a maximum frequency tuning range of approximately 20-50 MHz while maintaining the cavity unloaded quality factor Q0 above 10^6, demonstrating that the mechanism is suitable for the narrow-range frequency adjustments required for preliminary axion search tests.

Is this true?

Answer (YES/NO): NO